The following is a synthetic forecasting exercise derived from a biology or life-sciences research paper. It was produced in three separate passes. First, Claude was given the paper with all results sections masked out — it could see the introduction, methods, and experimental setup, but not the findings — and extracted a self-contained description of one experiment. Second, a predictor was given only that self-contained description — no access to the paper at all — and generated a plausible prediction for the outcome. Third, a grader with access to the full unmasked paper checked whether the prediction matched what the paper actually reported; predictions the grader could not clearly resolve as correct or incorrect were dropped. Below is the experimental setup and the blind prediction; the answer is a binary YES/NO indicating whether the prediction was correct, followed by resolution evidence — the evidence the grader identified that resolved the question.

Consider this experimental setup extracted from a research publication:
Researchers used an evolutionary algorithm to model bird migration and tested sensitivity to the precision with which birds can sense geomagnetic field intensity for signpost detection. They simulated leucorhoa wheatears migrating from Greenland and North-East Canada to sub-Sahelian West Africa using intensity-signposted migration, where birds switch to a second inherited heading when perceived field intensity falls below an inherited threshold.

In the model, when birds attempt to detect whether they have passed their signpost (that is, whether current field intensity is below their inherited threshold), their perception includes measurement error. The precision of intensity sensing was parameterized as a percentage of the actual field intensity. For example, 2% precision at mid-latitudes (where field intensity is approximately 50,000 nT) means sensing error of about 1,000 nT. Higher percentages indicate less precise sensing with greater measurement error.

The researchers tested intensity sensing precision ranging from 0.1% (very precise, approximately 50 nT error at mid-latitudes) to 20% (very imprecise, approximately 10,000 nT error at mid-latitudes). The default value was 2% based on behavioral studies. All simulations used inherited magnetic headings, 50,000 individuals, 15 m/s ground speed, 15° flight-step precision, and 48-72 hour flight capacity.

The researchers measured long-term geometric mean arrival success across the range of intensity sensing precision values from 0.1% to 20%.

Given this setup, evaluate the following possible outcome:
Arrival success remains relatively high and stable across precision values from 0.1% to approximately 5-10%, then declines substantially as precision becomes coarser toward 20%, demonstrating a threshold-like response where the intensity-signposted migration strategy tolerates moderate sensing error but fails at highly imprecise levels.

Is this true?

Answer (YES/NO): NO